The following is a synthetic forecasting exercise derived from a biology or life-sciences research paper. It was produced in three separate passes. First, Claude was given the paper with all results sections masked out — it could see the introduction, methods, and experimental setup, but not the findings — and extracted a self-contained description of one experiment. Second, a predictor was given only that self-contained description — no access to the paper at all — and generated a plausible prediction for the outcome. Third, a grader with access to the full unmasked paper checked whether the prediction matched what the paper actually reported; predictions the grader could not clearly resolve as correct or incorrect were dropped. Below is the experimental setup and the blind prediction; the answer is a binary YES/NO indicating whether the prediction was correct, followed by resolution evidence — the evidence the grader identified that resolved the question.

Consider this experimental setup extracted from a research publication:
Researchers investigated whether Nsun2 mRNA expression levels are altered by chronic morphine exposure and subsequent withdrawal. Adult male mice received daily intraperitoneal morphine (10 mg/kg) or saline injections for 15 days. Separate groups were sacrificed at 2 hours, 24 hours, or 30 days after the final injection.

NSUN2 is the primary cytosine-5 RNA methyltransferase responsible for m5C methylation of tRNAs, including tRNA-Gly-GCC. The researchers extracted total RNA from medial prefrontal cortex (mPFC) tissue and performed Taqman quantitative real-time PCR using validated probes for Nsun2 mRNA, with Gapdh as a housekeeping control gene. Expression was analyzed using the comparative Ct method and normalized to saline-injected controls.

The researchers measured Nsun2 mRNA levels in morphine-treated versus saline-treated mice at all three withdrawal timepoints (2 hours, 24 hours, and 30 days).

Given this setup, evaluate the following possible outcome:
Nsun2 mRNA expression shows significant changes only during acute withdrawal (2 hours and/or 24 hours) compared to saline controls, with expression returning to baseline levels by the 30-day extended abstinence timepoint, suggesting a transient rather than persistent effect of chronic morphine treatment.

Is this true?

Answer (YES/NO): NO